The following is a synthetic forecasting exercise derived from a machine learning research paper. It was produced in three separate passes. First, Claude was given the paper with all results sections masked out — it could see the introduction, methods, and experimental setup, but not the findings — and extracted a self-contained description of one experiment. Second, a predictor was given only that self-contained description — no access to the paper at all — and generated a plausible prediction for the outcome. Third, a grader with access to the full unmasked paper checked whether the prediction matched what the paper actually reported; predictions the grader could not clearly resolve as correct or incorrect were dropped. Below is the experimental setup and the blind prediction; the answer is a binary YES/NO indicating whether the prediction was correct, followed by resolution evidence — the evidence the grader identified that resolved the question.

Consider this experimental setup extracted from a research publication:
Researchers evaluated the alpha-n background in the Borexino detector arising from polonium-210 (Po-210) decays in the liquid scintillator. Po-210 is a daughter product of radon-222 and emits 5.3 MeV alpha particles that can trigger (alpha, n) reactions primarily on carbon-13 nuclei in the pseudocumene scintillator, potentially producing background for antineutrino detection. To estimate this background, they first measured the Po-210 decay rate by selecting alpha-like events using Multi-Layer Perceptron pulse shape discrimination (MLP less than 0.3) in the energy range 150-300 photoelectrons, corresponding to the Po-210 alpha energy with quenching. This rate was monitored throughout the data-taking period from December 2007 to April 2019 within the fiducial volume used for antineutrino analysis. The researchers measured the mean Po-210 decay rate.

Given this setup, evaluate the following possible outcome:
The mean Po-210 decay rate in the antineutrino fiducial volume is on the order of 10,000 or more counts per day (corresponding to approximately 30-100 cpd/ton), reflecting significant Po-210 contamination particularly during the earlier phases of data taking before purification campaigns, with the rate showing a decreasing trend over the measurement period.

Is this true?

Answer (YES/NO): NO